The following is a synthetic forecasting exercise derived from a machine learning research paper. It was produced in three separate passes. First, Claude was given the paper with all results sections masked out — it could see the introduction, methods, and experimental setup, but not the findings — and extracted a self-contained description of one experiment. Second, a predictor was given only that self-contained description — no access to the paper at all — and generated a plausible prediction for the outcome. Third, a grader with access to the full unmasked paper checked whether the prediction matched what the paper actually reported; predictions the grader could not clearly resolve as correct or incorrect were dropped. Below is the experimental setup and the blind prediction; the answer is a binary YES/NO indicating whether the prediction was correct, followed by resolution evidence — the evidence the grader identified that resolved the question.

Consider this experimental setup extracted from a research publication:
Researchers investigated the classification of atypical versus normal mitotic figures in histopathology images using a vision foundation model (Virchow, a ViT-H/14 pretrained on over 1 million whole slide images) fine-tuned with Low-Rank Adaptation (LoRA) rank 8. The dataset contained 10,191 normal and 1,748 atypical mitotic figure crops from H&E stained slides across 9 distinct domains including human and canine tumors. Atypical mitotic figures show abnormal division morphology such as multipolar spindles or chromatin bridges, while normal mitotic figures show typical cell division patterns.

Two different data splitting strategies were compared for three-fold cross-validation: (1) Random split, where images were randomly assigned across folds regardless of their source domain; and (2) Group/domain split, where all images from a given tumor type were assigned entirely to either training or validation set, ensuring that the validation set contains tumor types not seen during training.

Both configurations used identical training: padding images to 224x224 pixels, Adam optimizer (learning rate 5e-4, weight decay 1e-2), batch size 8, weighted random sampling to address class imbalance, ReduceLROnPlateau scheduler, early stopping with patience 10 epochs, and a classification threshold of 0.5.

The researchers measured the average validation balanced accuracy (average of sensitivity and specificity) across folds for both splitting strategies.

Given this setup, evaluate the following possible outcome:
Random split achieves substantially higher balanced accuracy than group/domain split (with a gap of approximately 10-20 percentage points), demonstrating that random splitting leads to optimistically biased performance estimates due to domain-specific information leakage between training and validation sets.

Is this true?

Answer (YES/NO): NO